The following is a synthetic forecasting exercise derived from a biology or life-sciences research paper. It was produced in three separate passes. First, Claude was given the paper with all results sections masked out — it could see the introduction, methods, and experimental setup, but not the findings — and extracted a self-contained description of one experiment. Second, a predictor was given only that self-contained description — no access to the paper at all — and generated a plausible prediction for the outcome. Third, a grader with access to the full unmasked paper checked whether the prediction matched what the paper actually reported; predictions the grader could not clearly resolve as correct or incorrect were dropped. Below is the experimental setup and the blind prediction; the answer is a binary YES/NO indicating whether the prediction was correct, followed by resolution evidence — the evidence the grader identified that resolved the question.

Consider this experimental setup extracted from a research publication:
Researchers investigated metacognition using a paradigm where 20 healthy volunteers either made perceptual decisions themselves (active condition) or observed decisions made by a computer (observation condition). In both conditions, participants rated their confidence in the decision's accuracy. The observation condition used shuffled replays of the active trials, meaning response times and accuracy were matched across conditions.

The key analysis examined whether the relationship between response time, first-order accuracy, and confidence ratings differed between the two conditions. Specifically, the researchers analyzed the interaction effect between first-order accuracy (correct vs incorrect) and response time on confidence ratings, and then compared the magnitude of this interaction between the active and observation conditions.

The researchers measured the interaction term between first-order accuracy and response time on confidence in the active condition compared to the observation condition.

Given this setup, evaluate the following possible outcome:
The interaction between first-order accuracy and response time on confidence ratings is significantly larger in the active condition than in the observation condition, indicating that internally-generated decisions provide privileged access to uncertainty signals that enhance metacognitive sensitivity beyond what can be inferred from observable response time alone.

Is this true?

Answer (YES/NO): YES